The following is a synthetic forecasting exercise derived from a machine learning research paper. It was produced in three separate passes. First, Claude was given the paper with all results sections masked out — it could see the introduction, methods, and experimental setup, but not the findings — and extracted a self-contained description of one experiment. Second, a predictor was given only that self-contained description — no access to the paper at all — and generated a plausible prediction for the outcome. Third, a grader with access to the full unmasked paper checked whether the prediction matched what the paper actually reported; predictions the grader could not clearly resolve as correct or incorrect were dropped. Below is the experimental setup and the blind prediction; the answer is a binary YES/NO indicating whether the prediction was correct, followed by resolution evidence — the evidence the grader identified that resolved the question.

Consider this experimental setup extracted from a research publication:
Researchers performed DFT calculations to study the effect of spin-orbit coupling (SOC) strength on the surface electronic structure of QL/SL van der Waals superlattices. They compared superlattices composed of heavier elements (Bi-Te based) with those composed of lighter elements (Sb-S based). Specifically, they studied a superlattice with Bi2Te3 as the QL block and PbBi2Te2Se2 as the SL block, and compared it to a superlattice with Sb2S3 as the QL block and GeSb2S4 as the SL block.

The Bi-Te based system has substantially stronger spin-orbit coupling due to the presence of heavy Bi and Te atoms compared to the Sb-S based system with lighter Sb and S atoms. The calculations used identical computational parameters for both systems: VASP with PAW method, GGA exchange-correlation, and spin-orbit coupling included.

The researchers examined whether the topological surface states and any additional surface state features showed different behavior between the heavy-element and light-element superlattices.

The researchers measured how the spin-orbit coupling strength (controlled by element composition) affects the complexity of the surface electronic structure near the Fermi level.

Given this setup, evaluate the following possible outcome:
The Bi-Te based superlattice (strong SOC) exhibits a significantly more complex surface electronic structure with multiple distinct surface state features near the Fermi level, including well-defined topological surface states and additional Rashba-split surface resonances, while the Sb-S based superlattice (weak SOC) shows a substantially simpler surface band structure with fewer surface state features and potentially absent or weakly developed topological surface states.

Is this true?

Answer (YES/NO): YES